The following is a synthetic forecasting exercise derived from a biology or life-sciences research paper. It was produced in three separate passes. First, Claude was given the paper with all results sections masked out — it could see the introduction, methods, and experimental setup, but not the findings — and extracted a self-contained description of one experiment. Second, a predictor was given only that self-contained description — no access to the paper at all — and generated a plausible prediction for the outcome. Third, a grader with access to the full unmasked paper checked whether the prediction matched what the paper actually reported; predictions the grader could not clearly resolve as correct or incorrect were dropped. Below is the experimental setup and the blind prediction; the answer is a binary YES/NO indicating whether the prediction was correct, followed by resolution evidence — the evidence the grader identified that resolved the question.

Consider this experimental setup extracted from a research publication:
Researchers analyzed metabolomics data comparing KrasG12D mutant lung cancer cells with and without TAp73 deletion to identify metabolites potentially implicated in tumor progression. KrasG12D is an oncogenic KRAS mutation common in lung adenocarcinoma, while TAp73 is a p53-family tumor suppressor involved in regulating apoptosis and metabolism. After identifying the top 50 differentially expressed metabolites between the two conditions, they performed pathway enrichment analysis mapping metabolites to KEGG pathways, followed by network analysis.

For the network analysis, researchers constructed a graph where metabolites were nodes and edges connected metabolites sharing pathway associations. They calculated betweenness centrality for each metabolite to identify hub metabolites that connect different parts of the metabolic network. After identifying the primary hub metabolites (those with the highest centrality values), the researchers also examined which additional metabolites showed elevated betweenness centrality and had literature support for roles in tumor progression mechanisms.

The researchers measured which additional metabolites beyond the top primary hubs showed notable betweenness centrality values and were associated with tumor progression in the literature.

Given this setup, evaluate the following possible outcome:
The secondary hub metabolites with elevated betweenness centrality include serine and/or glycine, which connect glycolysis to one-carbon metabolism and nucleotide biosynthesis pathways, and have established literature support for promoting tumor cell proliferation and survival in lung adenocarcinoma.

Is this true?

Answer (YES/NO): NO